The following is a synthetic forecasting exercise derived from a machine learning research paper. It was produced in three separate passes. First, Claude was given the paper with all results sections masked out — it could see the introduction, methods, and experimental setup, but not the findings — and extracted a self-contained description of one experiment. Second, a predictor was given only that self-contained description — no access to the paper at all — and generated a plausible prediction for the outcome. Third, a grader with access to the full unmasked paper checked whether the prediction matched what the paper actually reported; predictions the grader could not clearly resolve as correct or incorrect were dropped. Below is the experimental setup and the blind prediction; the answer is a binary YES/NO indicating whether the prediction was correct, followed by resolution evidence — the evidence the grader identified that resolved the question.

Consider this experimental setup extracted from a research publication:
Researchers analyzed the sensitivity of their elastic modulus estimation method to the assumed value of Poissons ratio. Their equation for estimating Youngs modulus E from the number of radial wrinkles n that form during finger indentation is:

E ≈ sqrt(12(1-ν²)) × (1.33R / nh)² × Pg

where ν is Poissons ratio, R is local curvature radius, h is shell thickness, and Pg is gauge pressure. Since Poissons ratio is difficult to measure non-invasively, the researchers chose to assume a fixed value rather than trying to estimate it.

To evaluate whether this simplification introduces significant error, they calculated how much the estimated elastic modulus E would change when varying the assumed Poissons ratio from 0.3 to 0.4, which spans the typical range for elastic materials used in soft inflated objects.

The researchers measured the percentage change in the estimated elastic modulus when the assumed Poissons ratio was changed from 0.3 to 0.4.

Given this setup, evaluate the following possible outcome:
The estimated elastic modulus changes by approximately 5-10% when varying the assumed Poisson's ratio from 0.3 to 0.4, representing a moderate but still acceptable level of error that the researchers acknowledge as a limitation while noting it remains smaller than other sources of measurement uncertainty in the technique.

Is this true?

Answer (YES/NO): NO